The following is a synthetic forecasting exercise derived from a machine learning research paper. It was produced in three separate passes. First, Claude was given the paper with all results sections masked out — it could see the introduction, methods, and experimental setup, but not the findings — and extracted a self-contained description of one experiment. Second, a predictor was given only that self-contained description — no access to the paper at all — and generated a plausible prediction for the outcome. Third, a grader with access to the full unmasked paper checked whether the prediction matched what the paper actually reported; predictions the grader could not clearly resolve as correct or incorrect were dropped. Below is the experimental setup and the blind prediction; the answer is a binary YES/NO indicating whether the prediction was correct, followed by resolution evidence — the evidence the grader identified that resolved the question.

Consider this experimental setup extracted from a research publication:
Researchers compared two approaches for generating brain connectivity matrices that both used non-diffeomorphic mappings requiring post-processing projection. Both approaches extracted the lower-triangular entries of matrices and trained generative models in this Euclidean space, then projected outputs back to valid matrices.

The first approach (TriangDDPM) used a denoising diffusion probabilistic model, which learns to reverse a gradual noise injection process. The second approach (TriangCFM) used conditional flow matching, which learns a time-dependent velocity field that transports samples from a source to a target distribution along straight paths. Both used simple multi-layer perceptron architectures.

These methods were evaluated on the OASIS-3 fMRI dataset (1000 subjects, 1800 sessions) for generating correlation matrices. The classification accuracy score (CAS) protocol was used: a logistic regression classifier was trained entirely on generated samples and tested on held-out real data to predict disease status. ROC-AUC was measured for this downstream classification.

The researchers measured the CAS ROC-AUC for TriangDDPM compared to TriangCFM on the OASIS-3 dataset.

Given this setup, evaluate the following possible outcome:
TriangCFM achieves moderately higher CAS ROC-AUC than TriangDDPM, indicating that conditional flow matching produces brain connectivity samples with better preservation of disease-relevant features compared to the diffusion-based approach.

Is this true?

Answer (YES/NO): NO